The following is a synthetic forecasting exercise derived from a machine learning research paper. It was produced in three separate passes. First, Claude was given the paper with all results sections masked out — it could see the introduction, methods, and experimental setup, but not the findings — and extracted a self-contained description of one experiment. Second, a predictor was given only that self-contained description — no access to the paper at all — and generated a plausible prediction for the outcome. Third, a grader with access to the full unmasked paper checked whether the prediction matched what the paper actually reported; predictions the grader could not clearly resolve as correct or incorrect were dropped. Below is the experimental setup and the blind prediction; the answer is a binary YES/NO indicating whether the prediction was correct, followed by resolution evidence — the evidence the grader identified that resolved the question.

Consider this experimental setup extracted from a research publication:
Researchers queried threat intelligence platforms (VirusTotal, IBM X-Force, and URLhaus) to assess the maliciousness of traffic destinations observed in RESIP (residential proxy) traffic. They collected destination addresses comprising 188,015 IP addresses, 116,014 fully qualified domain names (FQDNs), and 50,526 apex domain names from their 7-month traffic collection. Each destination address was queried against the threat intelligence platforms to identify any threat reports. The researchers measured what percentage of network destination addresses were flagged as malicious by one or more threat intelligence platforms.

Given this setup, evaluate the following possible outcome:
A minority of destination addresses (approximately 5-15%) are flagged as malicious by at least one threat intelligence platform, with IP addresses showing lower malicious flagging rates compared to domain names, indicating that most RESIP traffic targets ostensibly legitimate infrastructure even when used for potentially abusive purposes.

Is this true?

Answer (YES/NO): NO